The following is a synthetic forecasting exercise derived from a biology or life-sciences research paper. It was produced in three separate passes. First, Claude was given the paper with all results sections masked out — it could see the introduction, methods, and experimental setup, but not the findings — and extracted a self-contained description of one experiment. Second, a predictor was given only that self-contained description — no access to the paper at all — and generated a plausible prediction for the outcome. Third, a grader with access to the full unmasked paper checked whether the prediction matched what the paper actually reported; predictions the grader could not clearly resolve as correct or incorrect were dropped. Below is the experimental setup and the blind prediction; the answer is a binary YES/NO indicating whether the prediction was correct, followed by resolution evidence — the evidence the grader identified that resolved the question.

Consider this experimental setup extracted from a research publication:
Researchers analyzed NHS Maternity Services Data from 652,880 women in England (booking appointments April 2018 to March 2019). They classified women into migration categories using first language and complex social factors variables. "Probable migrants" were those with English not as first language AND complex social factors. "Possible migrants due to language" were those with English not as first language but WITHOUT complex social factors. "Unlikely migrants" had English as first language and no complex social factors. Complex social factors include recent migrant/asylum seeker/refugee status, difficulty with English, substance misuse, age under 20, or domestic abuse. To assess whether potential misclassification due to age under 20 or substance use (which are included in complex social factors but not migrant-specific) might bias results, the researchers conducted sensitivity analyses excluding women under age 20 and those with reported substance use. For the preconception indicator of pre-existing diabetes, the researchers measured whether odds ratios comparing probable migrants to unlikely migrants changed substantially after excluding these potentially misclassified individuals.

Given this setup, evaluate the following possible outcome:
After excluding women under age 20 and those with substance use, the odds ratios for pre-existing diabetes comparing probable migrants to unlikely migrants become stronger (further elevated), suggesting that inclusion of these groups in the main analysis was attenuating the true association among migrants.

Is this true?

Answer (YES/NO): NO